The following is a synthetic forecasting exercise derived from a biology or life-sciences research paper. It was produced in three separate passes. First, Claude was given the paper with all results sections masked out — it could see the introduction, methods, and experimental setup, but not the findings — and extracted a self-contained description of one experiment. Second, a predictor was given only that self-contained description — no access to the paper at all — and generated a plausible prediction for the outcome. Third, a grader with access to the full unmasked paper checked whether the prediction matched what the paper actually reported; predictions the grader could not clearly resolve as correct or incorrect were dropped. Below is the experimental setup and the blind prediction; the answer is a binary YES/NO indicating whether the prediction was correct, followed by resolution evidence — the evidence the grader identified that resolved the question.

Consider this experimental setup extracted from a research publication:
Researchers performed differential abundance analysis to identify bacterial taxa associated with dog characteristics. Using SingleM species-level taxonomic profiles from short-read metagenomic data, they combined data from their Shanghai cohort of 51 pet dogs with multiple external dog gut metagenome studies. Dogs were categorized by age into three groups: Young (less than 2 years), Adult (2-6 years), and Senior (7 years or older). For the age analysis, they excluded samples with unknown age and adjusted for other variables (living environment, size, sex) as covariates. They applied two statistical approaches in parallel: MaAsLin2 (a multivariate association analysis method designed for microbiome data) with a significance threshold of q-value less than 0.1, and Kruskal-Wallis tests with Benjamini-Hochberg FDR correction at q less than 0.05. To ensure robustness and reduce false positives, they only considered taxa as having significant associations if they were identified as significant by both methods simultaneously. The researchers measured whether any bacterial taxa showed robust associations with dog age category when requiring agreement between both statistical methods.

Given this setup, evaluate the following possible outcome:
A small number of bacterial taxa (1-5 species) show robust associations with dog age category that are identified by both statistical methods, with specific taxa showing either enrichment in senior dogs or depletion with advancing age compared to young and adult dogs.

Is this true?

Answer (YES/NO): NO